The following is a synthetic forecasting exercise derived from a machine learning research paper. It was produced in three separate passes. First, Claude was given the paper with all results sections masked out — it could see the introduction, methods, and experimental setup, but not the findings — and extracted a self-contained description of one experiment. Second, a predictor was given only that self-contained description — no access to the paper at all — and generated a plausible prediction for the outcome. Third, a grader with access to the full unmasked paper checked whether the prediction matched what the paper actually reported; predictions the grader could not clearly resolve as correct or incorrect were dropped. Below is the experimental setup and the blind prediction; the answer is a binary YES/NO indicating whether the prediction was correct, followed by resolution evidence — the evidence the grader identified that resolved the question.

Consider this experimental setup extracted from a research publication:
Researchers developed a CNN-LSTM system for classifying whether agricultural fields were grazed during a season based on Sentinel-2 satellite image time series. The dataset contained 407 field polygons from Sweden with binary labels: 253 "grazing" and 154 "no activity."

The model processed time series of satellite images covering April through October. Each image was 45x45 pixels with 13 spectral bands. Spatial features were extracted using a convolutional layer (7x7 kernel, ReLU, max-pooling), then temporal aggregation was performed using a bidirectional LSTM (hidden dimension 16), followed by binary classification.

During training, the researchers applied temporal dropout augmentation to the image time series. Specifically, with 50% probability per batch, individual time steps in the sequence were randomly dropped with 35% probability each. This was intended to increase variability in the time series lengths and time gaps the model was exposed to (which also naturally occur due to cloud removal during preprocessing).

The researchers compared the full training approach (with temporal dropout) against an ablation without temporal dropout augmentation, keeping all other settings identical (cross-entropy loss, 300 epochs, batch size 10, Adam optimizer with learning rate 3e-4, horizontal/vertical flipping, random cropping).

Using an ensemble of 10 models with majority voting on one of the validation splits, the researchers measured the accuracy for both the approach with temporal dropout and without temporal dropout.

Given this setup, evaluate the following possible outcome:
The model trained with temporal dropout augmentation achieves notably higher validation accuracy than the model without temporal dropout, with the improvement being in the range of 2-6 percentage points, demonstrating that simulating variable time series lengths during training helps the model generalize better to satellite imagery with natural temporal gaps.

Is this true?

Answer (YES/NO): YES